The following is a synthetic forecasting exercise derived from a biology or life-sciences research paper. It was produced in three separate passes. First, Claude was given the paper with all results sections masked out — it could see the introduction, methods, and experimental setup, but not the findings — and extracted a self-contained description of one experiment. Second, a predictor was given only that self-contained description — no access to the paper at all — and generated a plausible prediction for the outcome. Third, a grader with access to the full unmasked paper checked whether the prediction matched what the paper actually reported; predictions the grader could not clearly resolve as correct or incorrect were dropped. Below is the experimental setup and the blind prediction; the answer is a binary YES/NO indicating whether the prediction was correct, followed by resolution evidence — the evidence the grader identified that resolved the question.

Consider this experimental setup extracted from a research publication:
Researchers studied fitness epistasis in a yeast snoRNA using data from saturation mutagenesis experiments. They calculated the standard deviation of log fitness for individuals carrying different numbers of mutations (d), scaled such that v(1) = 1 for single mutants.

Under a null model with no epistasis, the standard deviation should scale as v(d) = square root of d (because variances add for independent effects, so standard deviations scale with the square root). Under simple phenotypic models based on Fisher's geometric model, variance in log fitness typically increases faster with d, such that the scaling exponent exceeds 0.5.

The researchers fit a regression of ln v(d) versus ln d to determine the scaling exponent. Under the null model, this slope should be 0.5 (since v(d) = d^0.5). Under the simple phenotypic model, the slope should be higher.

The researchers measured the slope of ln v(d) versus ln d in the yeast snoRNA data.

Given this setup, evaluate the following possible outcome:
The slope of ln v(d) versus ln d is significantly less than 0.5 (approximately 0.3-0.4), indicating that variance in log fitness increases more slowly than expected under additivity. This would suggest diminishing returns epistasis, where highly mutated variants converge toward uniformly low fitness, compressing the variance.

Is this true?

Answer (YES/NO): NO